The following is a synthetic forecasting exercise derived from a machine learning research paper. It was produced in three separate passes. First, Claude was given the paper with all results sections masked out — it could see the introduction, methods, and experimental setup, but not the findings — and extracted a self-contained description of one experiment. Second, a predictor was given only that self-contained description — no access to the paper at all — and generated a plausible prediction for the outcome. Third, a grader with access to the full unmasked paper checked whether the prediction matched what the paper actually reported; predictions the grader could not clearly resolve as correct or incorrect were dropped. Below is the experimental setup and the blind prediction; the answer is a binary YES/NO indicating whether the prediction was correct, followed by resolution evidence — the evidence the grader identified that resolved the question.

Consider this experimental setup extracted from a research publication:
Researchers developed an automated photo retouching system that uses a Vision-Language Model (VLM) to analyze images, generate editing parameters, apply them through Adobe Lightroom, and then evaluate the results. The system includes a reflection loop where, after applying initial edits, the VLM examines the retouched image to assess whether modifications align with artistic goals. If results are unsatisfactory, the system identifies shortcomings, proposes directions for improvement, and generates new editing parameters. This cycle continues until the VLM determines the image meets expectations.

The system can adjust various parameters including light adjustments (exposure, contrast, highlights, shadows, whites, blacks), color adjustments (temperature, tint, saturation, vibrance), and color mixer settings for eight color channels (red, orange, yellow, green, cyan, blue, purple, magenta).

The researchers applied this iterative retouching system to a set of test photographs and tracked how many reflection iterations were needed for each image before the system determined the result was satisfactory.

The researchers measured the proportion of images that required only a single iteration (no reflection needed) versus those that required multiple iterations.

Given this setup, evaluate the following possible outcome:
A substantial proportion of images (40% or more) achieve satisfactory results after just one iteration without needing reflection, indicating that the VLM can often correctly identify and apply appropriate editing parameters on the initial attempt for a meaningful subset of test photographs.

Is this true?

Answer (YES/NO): NO